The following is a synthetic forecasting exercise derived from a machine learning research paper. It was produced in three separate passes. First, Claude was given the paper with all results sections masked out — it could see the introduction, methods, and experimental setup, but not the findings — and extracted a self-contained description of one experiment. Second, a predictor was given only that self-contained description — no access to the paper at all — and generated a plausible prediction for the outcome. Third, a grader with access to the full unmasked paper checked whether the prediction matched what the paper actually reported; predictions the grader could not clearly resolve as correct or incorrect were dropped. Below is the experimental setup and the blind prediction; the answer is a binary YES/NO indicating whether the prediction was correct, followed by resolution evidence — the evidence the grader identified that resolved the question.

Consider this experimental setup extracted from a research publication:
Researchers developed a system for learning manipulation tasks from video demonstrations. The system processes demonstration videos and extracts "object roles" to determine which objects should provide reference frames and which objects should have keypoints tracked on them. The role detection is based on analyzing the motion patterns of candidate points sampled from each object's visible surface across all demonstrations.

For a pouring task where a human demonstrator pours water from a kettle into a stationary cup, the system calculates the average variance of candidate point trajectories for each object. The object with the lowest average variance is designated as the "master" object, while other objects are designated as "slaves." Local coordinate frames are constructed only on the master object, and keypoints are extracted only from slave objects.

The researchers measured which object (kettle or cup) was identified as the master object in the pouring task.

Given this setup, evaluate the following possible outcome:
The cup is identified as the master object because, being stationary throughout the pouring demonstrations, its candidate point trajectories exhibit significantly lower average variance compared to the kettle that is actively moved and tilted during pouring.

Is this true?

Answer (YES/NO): YES